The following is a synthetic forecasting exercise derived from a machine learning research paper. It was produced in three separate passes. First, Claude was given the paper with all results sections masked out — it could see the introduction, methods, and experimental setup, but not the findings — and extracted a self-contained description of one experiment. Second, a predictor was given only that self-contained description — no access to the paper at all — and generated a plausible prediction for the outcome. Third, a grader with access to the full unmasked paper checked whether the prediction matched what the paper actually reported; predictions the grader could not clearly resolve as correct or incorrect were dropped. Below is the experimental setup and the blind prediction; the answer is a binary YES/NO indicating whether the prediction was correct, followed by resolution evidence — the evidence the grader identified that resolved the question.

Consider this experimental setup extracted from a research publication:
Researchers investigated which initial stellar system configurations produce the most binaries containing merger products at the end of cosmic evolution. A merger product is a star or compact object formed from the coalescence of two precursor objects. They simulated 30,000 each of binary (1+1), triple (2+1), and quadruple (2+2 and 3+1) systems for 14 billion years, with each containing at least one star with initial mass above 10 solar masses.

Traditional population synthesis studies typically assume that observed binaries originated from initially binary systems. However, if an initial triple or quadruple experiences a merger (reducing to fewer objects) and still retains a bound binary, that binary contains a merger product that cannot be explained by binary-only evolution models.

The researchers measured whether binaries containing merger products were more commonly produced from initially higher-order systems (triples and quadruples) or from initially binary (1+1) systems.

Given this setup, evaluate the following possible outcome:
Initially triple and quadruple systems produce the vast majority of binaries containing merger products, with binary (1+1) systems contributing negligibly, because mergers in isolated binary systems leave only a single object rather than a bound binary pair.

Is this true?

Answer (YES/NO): YES